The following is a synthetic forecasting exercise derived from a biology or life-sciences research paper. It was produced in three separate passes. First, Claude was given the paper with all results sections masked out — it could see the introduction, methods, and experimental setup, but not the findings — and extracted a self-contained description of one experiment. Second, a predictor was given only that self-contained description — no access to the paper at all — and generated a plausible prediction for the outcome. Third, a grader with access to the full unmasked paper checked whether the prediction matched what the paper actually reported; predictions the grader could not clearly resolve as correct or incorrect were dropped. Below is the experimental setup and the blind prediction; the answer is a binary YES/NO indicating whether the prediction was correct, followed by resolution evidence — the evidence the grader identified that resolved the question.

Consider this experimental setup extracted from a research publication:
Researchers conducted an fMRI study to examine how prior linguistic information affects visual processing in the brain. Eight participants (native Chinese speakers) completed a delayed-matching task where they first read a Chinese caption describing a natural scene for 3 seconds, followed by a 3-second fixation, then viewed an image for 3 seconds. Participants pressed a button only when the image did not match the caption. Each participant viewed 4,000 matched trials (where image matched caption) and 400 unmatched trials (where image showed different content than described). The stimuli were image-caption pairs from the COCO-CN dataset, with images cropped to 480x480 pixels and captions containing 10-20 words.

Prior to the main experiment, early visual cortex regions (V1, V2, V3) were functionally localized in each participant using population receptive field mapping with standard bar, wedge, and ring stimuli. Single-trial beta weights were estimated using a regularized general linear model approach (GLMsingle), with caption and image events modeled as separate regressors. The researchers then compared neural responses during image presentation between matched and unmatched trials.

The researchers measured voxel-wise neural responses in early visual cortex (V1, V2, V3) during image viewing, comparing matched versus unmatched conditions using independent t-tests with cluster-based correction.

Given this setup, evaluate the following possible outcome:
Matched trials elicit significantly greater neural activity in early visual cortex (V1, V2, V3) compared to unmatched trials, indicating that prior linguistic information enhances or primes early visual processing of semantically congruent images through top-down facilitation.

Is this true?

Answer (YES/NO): NO